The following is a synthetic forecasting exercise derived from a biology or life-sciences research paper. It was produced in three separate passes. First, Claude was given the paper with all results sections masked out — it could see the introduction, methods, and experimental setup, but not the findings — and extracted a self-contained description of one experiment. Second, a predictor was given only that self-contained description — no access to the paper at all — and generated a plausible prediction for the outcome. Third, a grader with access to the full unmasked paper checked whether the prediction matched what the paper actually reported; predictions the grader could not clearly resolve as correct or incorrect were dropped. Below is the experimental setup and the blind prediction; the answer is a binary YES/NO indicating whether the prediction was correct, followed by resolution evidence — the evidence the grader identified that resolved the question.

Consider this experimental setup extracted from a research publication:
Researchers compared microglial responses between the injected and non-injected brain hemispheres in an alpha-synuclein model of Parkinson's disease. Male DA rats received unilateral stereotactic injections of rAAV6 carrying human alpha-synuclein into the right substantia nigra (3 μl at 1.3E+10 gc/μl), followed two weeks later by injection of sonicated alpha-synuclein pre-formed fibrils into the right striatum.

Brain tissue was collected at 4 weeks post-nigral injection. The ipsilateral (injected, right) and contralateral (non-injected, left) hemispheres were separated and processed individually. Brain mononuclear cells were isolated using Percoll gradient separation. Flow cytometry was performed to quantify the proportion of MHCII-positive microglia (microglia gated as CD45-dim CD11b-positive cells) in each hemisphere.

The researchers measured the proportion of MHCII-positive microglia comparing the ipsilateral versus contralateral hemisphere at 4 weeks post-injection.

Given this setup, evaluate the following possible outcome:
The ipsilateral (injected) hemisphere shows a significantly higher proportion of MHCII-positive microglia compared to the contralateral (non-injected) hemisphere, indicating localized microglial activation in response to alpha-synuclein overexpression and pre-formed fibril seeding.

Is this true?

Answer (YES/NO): YES